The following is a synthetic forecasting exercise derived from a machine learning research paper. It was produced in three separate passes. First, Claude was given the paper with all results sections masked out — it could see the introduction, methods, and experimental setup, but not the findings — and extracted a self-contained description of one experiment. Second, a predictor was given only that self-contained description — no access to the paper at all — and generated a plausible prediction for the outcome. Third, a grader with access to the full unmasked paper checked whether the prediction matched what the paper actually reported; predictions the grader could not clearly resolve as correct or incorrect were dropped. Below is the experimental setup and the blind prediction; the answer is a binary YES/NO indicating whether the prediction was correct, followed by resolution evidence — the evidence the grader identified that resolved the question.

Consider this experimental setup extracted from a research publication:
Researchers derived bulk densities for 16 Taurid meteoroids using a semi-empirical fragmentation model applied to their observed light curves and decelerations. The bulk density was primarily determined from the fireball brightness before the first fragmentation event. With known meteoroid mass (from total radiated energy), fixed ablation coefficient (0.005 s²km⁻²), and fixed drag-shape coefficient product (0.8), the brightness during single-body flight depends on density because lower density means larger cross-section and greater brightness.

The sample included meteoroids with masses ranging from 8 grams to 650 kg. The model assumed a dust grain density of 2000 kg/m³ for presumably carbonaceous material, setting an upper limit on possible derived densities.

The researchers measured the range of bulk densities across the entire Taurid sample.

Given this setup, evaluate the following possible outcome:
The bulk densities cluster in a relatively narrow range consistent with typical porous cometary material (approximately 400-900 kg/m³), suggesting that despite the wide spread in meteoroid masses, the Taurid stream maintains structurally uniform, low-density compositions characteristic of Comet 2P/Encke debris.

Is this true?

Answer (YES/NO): NO